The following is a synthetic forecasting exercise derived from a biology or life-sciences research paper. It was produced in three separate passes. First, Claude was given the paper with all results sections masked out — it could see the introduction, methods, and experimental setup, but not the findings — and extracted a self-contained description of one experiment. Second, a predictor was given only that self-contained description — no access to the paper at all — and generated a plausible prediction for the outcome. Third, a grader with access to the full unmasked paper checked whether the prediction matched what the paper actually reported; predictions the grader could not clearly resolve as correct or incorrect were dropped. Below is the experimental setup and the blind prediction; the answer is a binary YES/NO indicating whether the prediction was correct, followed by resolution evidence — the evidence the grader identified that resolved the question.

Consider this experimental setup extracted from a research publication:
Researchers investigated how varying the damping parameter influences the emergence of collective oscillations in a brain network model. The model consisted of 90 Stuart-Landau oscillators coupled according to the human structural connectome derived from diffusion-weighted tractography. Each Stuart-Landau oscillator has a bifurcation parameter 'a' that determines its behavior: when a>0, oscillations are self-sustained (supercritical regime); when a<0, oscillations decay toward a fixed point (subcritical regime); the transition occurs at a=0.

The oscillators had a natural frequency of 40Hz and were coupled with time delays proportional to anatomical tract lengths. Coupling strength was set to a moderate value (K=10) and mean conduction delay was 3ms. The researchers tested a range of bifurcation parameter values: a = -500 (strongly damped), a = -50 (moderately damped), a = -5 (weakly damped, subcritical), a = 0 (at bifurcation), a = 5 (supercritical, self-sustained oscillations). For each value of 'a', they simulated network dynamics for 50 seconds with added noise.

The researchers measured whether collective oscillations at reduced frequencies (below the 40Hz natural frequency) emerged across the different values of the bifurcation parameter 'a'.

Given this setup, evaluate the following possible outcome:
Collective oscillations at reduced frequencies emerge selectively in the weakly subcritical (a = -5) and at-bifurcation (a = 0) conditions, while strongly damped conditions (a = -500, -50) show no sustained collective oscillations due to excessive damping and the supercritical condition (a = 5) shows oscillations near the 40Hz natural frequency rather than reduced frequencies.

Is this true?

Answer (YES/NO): NO